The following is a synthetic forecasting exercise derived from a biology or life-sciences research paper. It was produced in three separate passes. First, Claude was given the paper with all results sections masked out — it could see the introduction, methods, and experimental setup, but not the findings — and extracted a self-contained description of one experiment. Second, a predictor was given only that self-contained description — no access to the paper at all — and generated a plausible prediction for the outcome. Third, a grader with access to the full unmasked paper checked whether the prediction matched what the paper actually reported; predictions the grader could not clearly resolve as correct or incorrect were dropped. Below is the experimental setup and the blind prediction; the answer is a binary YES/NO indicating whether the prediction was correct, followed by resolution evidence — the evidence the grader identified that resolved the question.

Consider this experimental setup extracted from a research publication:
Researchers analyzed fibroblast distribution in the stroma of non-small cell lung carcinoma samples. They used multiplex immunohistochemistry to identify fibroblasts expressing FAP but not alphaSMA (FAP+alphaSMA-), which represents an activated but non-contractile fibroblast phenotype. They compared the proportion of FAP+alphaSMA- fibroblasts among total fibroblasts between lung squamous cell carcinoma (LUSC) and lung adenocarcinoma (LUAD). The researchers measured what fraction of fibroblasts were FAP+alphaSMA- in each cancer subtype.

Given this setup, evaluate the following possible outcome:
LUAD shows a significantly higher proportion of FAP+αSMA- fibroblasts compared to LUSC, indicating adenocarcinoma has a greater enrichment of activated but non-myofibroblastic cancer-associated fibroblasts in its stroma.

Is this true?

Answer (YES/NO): NO